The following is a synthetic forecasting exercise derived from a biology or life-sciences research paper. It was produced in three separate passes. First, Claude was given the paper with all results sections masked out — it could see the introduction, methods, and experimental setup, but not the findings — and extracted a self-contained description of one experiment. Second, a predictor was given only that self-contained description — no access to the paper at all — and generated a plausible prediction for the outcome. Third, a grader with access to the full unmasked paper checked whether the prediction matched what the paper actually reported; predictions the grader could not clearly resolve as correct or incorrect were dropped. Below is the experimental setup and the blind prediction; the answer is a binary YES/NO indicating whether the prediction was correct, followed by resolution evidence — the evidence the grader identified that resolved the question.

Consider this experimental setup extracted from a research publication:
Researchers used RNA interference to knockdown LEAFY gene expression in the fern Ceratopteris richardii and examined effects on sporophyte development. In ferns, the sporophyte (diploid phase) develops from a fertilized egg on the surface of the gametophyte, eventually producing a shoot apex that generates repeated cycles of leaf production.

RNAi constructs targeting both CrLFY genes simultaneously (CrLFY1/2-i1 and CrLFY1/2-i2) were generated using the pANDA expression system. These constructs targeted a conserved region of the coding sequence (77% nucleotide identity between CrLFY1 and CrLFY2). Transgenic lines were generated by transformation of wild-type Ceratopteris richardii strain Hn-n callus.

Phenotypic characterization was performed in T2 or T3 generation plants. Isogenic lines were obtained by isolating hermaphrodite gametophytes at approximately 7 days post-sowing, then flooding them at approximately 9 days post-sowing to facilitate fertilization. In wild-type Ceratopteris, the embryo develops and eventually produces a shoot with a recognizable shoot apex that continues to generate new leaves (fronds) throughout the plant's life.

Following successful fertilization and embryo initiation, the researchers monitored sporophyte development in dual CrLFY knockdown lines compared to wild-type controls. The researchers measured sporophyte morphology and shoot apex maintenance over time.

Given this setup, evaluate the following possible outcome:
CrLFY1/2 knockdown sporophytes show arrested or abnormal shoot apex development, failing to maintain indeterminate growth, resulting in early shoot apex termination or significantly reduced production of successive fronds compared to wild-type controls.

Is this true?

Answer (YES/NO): YES